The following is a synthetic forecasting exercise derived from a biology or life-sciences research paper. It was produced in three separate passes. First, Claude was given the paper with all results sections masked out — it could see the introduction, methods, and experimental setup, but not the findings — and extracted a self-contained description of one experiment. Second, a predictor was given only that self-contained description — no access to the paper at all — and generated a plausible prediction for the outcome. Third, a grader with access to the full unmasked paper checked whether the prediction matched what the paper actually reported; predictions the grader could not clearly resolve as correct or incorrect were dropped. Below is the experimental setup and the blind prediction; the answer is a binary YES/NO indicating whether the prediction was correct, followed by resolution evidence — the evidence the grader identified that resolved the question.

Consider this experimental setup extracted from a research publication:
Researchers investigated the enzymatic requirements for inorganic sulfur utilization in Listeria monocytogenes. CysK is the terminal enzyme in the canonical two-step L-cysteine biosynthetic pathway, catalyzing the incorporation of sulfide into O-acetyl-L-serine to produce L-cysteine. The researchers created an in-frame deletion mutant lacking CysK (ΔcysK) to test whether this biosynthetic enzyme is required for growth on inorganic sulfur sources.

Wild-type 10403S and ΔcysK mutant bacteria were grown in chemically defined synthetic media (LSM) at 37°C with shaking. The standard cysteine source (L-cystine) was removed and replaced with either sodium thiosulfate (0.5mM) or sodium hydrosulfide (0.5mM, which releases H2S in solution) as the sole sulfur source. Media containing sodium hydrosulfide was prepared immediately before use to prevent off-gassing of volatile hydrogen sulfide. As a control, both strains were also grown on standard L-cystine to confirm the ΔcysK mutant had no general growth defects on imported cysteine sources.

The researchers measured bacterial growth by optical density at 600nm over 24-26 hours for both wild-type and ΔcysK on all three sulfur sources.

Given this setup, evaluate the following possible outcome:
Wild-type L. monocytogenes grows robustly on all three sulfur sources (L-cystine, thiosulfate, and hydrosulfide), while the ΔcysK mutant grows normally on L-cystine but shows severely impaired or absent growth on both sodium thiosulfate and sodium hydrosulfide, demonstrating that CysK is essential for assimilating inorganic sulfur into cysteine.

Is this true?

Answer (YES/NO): YES